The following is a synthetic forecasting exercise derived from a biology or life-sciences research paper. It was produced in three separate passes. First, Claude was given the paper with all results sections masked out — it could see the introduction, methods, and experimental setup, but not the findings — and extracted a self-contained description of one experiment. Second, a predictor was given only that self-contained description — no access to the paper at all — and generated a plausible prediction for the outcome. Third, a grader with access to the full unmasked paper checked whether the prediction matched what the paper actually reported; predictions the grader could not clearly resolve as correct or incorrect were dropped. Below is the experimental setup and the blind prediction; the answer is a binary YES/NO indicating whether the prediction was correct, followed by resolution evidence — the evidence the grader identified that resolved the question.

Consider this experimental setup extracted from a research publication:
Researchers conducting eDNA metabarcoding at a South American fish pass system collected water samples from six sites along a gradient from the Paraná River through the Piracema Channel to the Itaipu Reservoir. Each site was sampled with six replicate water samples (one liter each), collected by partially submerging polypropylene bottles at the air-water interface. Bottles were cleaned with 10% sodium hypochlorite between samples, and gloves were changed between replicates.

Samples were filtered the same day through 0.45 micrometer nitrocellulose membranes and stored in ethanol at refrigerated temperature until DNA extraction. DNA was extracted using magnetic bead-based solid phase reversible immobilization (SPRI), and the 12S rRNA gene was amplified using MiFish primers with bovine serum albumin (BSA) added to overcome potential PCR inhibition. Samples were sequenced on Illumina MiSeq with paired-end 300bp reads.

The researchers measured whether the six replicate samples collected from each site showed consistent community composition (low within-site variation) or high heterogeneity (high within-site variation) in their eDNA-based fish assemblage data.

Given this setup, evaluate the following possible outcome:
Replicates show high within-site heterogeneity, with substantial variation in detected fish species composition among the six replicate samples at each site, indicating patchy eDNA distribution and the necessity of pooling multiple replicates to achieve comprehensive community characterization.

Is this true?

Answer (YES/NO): NO